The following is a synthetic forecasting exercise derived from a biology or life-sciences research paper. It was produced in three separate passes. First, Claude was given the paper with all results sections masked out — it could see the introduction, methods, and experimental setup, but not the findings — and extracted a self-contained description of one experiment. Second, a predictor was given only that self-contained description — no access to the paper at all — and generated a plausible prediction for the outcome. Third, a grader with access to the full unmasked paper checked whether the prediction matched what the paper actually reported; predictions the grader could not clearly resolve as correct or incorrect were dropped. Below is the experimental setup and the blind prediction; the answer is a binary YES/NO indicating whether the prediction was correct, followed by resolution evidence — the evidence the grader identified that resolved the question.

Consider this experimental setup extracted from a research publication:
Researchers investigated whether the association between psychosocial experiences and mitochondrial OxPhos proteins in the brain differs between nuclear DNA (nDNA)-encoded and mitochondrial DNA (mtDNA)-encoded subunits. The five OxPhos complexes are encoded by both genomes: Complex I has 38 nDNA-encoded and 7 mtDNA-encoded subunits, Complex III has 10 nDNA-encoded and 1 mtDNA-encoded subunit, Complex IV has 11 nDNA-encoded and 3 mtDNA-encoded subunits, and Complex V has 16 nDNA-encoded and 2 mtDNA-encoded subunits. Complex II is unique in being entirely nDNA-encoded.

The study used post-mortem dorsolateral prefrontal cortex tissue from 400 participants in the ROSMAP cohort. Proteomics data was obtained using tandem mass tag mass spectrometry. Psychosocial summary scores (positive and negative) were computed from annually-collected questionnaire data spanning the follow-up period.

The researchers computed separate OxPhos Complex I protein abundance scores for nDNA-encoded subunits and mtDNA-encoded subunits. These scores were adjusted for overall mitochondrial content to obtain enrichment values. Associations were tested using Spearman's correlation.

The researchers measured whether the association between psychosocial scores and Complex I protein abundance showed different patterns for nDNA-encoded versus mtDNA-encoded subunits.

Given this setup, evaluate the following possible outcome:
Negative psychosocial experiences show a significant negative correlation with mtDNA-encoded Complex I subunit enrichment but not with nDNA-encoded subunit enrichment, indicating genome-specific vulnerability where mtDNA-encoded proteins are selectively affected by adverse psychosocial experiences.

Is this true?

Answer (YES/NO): NO